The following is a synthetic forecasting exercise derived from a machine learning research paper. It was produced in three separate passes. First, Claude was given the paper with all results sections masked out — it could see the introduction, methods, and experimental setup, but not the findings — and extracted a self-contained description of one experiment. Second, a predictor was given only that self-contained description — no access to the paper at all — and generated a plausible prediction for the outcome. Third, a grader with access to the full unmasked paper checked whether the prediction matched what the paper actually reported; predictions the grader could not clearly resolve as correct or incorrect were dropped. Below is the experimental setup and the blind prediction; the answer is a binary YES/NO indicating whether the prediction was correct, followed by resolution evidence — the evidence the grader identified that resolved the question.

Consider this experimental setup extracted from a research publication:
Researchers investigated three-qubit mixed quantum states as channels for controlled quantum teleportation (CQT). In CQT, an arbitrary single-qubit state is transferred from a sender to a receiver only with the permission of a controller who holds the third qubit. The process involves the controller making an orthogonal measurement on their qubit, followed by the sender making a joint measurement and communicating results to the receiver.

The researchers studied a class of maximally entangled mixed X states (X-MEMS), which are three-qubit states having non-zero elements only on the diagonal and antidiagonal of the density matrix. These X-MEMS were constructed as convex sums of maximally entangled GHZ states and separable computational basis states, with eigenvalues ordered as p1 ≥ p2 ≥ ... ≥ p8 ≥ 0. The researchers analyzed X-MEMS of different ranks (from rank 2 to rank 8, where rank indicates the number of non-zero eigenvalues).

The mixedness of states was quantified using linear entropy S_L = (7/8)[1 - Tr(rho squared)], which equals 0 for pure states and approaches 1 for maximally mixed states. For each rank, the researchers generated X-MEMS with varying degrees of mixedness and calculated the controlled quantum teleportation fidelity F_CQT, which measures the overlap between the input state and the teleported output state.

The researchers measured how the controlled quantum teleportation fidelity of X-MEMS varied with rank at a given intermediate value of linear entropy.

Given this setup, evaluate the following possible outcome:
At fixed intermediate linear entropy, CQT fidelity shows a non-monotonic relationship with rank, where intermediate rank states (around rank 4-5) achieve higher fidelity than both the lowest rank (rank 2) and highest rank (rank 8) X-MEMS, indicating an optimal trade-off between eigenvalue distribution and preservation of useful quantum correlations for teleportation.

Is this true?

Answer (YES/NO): NO